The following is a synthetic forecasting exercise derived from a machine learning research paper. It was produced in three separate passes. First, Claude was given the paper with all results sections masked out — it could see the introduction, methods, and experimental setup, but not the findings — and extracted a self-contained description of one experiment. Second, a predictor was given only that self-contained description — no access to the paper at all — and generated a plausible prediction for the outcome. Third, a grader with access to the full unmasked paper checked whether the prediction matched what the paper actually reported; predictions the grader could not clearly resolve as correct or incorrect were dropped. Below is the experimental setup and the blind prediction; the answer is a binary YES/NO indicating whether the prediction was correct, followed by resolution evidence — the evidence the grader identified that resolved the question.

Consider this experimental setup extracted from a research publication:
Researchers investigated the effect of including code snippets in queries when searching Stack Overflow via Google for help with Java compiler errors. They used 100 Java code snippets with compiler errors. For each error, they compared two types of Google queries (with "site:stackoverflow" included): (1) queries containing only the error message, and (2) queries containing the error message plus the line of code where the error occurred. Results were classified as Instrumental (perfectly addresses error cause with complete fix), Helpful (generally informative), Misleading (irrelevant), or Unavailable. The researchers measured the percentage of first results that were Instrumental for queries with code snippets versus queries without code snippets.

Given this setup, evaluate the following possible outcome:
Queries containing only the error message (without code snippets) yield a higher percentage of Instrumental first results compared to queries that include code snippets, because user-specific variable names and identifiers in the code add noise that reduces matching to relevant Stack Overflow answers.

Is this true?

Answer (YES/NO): YES